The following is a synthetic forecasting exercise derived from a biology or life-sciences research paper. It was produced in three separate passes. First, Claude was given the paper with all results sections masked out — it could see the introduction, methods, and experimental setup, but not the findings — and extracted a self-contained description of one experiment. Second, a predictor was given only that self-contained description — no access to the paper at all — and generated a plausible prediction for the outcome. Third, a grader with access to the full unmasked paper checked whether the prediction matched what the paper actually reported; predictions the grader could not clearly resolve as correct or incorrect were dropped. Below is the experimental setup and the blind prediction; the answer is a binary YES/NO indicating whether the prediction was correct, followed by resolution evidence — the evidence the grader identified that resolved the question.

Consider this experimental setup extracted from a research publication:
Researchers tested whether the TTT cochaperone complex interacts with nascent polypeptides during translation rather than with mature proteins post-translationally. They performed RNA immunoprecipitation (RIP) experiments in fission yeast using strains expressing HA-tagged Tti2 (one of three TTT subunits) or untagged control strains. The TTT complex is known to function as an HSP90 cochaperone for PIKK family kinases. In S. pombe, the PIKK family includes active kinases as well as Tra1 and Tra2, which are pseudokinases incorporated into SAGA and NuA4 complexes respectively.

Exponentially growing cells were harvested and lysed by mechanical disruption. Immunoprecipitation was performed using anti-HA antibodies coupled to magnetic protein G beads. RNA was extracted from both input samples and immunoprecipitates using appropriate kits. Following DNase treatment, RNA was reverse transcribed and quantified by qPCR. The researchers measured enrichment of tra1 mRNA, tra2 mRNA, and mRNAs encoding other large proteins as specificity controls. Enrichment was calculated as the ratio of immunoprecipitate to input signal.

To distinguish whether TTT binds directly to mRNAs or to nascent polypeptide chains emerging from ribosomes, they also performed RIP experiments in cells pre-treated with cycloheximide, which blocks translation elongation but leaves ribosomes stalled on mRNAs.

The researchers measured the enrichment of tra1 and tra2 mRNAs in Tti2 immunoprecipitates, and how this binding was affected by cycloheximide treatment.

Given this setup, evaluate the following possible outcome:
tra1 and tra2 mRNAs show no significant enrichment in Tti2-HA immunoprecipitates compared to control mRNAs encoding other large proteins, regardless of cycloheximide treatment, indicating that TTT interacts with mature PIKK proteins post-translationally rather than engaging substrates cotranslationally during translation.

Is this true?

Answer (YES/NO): NO